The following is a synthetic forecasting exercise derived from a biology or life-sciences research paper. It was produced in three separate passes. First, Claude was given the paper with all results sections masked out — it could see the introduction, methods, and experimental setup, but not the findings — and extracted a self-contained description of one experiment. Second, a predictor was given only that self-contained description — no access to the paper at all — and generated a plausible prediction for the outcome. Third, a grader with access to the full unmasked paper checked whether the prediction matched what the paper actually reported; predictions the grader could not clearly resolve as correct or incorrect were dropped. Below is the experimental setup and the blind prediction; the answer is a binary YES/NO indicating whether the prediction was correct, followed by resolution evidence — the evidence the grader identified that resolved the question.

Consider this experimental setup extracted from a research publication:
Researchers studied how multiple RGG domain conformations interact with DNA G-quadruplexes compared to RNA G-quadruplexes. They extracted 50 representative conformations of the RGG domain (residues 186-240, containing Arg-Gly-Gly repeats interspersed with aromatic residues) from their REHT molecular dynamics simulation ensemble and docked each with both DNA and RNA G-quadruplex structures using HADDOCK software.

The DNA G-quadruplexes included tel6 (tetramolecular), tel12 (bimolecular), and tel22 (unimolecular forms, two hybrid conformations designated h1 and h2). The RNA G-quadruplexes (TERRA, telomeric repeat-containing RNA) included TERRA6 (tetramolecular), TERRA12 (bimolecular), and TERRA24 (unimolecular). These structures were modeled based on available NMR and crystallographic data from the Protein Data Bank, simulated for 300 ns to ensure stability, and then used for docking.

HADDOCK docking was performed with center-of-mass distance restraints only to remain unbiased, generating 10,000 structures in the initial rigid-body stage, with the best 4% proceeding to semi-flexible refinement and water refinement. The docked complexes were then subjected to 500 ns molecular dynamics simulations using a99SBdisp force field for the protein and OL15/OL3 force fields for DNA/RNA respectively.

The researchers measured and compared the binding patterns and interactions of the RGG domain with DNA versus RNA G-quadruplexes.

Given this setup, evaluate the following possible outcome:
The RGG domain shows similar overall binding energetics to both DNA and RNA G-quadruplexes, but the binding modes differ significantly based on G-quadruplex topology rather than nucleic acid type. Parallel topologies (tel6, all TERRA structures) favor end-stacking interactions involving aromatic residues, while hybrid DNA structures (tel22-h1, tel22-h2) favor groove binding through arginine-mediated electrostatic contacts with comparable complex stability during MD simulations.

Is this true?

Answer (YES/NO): NO